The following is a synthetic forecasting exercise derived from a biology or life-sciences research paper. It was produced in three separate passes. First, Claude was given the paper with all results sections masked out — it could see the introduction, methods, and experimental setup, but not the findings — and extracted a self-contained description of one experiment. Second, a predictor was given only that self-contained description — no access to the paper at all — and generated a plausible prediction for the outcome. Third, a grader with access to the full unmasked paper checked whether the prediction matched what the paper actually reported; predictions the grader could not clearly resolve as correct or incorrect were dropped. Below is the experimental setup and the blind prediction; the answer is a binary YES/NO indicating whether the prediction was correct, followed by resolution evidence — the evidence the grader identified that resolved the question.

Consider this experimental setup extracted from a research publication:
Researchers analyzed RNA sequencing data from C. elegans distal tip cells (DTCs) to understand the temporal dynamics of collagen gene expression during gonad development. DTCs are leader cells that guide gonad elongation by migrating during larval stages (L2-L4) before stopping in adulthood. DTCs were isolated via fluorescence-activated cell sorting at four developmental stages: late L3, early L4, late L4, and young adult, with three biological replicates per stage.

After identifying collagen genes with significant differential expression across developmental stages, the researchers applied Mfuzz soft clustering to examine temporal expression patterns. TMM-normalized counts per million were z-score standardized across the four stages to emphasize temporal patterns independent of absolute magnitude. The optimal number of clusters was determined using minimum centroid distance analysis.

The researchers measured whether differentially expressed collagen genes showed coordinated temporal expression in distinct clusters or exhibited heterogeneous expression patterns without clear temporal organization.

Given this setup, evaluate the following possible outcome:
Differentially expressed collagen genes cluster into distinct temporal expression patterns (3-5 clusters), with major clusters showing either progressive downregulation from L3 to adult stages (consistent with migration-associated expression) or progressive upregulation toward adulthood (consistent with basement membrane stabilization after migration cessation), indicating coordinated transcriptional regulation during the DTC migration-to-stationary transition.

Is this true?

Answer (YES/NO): YES